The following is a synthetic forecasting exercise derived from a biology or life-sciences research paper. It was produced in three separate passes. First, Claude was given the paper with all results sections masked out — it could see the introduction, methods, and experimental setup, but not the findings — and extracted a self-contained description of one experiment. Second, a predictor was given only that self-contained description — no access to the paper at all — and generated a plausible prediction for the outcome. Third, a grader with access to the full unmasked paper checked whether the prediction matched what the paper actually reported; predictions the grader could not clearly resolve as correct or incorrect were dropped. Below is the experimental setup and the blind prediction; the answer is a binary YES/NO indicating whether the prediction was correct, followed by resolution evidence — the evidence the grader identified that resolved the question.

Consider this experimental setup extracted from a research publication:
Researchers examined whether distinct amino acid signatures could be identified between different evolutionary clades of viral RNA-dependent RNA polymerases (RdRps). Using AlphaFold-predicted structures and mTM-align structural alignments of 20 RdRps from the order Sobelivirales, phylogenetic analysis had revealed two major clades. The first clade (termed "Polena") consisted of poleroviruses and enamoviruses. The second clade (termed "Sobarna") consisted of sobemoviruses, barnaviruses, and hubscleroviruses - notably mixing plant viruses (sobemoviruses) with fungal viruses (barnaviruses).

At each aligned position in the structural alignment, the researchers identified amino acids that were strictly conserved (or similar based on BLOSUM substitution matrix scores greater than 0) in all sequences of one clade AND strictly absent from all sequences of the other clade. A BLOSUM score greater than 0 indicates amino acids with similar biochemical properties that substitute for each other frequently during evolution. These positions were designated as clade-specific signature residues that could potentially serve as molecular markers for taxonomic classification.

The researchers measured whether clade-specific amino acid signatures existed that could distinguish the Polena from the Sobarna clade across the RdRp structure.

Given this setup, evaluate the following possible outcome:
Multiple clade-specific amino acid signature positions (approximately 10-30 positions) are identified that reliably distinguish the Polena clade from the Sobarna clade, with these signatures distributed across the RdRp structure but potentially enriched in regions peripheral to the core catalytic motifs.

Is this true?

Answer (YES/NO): YES